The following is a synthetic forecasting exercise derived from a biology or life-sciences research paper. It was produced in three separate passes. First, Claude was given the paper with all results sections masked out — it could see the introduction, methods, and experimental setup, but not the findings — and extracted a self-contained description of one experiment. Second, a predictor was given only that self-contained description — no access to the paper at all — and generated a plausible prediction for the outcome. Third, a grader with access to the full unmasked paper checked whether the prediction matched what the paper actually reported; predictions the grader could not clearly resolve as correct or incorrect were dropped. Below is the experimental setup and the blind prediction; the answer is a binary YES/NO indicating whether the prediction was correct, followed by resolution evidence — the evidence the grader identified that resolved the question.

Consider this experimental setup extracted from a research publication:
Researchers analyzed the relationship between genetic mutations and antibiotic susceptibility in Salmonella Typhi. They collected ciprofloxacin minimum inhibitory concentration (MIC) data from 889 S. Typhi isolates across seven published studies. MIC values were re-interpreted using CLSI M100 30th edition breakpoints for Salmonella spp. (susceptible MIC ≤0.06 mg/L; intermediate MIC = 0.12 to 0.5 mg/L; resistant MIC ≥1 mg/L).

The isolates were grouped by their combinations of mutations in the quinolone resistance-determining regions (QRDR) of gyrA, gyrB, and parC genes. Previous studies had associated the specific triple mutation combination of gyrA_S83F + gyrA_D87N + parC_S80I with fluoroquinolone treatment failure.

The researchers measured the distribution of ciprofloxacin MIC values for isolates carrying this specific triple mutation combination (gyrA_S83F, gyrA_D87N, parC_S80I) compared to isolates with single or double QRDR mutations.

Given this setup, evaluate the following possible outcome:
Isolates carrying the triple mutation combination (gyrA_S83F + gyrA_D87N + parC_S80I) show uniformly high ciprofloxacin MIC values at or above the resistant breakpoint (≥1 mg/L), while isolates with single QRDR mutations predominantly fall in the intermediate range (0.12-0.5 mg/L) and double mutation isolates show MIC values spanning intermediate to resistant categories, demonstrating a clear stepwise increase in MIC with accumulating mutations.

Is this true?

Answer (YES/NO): NO